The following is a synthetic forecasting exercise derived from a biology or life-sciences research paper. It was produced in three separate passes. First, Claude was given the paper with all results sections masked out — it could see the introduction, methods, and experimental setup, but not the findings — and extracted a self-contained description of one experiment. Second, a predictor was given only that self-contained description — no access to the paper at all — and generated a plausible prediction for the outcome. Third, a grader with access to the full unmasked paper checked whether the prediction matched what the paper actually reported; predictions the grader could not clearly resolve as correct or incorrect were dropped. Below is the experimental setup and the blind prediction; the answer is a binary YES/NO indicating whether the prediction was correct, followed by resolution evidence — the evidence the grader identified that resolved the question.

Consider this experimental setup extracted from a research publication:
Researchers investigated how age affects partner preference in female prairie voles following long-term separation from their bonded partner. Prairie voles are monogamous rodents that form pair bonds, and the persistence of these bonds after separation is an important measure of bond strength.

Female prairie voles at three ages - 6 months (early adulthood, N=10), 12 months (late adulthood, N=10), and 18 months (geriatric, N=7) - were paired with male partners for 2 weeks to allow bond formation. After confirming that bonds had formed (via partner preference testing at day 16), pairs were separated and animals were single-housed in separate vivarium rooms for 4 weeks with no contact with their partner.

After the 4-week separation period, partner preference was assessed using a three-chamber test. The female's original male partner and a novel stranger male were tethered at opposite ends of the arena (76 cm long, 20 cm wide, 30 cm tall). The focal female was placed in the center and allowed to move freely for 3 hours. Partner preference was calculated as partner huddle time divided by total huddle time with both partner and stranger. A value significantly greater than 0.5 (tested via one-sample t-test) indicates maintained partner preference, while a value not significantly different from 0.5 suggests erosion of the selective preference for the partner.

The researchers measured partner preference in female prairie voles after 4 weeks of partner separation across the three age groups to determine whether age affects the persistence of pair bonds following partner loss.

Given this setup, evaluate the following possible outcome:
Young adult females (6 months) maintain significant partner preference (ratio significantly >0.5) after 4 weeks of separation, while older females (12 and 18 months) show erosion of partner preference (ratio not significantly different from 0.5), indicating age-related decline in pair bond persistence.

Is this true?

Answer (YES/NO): NO